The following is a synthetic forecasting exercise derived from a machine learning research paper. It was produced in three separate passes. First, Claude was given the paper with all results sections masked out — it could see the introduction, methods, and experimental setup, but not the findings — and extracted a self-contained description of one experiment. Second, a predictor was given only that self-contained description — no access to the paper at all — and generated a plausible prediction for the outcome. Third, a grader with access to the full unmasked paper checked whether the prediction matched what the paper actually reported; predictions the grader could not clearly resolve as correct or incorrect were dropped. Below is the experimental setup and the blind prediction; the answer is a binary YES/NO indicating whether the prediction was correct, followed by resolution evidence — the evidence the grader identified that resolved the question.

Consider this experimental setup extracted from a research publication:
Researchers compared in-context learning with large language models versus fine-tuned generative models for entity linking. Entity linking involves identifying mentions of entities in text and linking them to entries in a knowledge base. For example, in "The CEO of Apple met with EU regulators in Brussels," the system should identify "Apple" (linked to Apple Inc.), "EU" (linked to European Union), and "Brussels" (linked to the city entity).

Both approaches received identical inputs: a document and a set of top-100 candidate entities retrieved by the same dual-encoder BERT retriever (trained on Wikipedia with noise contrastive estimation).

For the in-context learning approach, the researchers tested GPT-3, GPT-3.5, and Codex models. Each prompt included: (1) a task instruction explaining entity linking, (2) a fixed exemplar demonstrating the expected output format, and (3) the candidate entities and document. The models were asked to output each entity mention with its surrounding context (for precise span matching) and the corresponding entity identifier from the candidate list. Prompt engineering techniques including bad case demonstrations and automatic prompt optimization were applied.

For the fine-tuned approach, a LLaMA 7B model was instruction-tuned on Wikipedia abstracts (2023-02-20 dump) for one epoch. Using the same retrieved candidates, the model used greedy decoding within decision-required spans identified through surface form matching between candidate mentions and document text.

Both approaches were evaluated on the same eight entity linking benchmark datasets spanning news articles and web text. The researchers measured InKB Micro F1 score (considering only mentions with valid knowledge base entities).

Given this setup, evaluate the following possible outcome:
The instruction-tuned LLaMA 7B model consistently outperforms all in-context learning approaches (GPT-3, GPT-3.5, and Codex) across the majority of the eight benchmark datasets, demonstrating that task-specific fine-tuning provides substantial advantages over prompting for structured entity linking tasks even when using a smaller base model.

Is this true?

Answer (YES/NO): NO